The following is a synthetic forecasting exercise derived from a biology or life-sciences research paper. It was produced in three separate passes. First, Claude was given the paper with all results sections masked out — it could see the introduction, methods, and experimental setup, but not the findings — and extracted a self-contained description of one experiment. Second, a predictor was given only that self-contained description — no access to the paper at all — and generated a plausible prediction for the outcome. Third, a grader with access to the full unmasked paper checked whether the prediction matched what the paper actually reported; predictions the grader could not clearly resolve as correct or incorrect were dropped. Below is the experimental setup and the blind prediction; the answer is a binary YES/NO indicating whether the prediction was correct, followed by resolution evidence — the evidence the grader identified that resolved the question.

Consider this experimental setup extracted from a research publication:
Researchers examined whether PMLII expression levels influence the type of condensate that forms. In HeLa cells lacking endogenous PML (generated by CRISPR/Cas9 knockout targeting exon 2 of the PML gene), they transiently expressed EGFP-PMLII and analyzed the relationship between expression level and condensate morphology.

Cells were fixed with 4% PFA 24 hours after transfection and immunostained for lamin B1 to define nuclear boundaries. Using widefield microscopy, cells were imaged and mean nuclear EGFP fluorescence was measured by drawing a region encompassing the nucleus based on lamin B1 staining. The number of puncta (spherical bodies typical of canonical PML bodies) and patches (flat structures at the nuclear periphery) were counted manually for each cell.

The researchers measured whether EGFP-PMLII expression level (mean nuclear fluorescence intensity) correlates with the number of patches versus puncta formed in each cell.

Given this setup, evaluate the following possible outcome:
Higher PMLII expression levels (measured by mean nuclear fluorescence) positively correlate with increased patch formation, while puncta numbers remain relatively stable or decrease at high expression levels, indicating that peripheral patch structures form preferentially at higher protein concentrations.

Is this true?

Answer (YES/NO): NO